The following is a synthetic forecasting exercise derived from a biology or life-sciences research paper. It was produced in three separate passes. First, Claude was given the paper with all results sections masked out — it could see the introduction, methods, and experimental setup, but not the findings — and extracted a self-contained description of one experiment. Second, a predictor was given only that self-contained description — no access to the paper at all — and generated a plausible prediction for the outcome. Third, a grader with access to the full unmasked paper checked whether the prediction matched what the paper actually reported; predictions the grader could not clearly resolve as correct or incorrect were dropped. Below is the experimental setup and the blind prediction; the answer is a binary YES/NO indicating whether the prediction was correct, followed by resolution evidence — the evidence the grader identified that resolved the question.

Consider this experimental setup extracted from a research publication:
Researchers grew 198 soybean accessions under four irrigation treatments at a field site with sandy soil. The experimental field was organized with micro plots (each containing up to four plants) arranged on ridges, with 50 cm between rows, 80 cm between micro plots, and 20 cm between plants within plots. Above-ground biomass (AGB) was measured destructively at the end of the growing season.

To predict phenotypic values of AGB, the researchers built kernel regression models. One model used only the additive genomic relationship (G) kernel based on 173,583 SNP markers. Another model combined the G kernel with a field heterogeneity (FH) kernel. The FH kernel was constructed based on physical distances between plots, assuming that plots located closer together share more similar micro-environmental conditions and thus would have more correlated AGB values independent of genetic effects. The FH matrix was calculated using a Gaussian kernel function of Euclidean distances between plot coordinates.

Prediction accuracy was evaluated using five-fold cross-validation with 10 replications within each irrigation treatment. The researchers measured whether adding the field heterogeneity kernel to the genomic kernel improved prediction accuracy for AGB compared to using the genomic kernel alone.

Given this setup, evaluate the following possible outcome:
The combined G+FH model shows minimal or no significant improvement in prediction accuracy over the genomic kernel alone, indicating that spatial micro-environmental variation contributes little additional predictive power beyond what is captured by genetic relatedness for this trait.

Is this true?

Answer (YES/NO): YES